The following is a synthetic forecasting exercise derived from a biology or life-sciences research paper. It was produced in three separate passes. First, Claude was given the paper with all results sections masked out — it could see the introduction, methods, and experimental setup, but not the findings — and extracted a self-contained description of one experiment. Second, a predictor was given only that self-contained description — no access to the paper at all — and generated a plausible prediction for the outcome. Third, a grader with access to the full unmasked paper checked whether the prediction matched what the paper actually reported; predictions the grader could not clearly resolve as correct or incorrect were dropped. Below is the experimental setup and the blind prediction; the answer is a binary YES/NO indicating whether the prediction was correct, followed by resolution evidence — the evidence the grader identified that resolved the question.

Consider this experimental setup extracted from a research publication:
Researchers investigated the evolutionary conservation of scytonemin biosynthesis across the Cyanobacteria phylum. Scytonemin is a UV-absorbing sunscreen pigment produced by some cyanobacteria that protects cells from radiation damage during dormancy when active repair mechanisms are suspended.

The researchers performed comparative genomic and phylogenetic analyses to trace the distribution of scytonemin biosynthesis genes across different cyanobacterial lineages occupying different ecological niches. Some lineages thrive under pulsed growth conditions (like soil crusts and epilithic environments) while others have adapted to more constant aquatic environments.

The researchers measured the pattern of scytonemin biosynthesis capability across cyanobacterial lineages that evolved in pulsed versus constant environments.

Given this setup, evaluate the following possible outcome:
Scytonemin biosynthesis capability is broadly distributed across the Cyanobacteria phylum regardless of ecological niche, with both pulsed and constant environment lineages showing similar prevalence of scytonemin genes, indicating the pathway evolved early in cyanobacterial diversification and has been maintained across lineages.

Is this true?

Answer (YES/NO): NO